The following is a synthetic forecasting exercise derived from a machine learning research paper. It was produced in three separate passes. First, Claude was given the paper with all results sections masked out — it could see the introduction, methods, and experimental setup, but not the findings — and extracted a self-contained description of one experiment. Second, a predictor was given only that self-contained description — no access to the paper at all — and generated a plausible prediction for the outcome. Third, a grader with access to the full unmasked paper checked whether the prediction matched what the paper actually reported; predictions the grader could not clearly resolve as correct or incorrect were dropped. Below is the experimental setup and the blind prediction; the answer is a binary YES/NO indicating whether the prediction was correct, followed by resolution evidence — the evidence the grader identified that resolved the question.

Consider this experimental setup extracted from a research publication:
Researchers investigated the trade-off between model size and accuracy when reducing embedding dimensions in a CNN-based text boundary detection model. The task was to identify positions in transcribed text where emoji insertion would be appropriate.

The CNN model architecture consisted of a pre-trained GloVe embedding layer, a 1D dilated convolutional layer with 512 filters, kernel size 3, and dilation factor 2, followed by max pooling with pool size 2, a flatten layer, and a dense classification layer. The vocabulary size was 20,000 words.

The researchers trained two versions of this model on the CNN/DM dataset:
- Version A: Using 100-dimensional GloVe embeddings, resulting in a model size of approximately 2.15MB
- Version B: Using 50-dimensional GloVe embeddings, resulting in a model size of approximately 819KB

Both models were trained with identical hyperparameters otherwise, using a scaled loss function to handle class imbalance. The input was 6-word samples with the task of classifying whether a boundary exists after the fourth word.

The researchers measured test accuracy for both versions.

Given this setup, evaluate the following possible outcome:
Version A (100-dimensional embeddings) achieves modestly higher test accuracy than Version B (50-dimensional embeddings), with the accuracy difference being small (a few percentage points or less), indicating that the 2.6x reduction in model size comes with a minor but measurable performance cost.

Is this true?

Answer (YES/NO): YES